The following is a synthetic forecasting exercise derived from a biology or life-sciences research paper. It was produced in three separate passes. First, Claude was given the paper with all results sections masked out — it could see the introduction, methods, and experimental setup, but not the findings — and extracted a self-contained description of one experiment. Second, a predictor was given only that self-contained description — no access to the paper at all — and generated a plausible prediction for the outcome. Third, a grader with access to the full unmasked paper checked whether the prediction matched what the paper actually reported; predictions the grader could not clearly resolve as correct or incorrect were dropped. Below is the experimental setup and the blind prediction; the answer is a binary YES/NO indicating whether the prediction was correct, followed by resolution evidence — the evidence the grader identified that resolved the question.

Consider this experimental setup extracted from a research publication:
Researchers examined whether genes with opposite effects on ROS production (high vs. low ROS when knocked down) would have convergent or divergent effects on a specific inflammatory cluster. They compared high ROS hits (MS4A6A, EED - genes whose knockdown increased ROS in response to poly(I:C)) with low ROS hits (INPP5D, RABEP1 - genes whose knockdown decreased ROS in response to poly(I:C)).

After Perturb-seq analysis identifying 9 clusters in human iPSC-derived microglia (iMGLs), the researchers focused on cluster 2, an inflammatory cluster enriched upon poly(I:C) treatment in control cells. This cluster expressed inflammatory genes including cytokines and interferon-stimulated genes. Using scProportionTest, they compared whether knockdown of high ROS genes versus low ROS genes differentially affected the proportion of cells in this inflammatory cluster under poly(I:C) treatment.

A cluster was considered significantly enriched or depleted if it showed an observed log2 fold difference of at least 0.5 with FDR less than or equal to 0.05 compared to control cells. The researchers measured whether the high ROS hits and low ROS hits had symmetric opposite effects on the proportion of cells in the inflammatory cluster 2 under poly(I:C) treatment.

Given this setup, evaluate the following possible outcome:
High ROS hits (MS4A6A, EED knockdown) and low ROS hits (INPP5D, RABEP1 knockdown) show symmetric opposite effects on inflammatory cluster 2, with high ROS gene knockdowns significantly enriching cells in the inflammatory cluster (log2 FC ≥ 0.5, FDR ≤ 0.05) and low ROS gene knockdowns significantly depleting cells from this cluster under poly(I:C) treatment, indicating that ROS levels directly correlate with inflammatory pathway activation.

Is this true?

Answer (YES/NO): NO